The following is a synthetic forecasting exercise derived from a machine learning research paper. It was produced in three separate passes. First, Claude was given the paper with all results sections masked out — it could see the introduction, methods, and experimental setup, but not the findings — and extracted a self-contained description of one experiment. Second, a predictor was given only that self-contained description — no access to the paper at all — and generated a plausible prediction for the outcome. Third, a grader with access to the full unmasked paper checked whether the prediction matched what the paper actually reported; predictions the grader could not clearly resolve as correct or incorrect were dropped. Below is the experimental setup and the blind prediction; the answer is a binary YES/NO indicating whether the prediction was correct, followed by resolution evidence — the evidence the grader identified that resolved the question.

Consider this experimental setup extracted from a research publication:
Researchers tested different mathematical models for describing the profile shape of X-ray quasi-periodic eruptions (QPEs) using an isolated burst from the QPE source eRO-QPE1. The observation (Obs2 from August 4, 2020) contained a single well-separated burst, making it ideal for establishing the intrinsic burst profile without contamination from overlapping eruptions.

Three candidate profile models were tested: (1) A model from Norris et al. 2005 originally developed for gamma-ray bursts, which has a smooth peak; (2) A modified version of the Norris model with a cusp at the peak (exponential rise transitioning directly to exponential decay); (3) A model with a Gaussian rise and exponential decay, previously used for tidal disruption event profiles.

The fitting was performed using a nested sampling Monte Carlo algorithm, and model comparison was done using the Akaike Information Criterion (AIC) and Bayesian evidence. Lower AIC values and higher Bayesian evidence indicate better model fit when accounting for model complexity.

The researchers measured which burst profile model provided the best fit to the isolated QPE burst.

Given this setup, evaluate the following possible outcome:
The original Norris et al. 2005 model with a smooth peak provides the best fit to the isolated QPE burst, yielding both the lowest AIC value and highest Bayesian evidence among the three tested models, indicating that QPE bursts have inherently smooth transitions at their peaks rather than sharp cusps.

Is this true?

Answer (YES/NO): NO